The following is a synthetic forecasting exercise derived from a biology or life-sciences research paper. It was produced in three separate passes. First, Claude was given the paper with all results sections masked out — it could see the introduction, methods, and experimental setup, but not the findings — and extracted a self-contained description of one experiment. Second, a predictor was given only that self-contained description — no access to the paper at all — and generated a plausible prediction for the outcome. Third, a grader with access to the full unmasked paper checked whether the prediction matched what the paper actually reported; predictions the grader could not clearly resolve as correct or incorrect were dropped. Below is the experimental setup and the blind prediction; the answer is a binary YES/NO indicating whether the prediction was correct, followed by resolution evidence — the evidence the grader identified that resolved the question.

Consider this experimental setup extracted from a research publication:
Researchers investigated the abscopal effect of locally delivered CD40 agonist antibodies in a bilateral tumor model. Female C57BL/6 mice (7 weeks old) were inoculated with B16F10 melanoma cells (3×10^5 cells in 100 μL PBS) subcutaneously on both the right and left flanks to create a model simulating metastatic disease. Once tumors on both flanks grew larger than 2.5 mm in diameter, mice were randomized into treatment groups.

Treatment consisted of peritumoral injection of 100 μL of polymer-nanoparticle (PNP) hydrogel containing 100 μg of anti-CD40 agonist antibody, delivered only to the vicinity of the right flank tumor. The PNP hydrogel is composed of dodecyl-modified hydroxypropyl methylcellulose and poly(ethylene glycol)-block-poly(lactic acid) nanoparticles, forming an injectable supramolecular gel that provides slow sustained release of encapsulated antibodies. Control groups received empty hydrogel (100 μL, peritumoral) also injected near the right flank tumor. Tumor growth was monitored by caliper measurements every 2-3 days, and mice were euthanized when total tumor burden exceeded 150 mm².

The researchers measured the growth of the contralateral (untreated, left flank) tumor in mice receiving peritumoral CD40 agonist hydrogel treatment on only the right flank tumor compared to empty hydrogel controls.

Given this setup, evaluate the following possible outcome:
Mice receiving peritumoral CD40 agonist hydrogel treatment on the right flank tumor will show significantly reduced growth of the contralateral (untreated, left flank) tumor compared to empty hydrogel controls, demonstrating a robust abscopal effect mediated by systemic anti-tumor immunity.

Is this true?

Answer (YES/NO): YES